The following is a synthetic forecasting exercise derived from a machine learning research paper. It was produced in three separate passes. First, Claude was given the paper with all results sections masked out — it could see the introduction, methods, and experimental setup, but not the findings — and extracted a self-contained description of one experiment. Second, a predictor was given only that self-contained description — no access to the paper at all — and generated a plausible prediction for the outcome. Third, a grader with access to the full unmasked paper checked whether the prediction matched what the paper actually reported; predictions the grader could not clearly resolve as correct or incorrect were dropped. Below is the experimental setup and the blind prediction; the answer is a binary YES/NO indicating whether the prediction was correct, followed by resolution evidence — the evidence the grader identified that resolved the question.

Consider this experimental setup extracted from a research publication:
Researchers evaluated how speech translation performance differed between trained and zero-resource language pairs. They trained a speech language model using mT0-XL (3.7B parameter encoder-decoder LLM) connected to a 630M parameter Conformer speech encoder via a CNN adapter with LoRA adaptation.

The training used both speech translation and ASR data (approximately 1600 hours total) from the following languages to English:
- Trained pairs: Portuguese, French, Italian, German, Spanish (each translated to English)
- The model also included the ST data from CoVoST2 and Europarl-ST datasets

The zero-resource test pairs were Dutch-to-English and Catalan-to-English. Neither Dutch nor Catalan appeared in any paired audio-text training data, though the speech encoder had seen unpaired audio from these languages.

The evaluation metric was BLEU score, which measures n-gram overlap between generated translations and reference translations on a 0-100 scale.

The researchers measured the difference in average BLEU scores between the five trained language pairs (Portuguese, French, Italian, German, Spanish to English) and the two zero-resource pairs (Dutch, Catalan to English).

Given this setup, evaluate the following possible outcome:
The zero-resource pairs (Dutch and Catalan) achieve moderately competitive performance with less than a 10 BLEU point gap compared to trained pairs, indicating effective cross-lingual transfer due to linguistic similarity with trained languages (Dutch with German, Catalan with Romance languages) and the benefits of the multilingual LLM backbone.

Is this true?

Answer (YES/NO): NO